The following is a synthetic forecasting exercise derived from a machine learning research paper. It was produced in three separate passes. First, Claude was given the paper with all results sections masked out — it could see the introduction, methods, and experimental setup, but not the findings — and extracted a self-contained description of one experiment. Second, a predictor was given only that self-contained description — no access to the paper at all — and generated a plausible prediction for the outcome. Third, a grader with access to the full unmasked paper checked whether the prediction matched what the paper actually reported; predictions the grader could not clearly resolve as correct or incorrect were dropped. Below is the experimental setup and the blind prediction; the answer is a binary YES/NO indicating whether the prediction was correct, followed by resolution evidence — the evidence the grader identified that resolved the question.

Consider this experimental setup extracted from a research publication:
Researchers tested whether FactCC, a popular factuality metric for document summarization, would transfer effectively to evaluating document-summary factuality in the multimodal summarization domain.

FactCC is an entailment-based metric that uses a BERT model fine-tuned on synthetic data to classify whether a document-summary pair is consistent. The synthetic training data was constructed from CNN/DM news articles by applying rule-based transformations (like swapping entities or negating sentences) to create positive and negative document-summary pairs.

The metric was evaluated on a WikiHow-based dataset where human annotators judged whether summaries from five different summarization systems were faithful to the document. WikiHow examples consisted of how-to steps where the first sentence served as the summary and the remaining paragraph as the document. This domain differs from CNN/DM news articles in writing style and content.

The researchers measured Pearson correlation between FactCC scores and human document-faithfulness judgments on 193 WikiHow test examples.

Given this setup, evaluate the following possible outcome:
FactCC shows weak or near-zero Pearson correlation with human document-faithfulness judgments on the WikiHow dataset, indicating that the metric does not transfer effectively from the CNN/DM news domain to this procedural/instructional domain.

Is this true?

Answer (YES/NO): YES